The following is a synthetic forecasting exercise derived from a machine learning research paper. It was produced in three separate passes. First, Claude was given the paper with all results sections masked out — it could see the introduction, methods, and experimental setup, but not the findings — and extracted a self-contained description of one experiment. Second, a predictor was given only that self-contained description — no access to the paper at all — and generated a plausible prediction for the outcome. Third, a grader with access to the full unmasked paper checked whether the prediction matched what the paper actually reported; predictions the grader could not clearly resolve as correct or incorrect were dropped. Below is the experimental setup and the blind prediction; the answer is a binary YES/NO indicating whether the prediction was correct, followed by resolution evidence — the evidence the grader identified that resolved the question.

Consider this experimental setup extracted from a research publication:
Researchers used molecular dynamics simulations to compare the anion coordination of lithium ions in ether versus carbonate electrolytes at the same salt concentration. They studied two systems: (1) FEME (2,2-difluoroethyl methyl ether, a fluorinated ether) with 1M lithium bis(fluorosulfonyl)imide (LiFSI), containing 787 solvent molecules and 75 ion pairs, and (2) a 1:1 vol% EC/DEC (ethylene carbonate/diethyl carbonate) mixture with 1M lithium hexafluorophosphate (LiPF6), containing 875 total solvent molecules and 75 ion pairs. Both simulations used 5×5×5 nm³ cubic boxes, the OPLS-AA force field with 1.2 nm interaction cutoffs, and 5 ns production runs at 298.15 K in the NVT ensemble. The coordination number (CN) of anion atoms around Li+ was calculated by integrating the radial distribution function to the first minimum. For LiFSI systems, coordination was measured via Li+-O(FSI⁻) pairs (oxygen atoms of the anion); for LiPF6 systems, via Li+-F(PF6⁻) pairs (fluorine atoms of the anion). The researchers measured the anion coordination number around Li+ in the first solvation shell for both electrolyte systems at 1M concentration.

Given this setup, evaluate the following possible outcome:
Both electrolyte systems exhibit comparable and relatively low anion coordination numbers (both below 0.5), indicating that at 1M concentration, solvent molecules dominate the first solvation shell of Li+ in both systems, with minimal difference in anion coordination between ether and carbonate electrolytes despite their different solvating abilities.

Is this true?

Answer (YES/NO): NO